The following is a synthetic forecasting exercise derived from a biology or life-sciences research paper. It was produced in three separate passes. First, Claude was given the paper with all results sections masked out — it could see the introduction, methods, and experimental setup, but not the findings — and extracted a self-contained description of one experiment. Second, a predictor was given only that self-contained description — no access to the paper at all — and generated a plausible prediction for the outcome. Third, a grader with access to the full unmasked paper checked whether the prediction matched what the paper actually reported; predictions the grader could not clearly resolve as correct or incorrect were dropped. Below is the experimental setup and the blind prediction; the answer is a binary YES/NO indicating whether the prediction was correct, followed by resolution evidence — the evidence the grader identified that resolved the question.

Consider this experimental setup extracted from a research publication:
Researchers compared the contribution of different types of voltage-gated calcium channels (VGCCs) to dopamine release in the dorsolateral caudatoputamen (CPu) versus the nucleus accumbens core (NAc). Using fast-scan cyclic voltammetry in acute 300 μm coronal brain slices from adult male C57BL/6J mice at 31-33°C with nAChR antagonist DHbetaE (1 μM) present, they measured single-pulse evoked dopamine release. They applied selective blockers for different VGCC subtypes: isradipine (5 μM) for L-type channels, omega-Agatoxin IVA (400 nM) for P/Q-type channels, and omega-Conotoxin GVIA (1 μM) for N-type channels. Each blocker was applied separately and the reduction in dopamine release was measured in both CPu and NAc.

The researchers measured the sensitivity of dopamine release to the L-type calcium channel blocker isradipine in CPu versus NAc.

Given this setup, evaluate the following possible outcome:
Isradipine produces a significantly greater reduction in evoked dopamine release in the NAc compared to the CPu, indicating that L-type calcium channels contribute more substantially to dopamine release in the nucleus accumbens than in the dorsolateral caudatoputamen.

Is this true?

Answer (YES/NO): NO